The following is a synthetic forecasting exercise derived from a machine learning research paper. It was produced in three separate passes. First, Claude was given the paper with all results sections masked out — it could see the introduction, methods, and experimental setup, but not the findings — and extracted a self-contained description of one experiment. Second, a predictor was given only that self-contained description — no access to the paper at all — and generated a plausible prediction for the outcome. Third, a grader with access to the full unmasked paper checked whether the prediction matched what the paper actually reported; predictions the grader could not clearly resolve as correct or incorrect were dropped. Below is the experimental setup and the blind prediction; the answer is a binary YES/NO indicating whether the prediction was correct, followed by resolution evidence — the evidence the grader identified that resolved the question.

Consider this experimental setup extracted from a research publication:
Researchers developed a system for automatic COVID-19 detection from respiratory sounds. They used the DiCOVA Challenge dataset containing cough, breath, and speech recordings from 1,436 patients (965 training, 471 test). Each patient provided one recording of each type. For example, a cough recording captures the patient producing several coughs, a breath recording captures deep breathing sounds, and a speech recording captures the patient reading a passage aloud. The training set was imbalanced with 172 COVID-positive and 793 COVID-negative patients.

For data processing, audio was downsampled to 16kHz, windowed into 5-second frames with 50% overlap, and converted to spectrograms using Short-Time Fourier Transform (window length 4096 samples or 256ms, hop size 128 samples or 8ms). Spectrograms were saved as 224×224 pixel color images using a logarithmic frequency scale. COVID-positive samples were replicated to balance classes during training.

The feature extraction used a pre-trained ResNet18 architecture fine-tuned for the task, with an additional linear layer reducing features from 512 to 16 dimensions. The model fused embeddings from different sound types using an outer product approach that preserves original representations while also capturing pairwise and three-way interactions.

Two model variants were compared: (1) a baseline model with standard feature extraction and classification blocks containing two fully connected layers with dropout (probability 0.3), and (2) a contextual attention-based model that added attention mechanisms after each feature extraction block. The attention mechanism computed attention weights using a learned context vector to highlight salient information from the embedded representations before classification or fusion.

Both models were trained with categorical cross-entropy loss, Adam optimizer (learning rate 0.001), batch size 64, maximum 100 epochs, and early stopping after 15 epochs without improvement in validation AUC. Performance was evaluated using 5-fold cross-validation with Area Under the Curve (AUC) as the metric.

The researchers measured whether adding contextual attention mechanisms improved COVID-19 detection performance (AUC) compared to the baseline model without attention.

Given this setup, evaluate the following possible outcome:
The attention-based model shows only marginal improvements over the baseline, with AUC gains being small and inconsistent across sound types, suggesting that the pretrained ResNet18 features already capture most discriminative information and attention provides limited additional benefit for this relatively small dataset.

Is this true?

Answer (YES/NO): NO